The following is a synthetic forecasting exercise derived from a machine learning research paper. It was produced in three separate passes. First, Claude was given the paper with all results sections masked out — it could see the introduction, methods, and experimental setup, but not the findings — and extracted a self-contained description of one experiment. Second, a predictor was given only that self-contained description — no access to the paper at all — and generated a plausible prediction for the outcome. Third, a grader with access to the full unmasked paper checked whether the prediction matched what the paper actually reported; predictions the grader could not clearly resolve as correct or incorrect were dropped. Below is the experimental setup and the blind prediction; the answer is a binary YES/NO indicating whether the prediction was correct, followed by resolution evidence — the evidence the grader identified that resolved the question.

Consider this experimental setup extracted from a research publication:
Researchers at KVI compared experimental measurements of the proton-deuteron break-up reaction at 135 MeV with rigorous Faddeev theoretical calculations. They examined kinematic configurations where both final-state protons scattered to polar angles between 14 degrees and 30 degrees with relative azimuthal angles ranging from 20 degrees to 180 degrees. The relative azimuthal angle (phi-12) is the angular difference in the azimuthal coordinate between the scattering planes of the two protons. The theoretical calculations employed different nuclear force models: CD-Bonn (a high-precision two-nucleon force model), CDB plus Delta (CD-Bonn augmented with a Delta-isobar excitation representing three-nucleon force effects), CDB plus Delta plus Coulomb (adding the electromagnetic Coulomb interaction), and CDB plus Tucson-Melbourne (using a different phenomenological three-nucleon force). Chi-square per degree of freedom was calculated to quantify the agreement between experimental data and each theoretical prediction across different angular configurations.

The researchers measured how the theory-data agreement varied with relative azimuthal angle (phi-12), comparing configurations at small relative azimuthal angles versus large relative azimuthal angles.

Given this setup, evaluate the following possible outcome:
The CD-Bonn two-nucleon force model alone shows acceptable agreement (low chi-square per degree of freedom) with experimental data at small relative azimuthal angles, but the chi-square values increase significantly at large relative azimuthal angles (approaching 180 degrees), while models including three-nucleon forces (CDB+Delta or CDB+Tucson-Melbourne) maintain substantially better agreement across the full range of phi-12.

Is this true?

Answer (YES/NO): NO